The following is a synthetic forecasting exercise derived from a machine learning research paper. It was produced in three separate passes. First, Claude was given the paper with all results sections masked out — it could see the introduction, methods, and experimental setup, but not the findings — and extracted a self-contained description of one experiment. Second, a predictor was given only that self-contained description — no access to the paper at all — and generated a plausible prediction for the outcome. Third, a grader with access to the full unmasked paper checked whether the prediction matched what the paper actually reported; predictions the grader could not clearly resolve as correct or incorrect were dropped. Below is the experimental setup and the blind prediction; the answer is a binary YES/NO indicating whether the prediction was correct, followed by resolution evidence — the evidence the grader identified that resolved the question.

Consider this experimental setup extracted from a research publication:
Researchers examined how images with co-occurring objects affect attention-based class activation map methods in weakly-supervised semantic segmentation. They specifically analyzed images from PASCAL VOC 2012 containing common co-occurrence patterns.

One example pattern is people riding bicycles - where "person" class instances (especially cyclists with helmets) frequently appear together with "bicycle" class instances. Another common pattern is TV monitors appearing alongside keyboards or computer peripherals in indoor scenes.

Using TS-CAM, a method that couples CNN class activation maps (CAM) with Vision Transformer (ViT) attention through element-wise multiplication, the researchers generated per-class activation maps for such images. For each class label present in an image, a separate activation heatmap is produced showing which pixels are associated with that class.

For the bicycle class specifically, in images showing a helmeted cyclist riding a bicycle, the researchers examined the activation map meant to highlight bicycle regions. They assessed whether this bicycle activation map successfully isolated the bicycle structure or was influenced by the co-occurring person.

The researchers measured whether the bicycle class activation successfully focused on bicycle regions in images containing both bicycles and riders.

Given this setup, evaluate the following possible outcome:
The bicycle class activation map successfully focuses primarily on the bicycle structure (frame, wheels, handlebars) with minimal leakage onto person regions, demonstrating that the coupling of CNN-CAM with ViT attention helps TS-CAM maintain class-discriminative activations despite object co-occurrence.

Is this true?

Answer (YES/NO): NO